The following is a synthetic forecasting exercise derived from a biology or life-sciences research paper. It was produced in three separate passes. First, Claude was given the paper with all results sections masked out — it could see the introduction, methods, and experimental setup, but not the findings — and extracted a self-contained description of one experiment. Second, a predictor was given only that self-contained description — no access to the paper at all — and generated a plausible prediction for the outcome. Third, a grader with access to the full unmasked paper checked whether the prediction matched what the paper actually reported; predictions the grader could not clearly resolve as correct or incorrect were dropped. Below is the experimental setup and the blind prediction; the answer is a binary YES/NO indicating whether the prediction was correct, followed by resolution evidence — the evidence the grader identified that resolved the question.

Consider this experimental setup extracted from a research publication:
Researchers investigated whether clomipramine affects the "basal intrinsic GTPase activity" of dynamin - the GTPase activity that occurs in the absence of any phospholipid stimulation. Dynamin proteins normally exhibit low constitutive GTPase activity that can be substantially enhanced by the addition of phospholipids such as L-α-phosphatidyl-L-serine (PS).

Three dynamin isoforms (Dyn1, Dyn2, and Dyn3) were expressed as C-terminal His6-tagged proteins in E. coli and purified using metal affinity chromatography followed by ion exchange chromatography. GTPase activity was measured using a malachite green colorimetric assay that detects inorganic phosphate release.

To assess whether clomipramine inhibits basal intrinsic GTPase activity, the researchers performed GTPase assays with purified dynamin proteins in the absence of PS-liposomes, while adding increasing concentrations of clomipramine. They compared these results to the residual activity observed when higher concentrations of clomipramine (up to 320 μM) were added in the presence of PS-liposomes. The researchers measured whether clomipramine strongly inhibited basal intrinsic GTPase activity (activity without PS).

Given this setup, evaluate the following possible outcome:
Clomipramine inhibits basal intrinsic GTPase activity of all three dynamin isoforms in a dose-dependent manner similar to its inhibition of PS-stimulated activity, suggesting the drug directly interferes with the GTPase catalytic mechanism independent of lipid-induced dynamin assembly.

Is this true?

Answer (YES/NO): NO